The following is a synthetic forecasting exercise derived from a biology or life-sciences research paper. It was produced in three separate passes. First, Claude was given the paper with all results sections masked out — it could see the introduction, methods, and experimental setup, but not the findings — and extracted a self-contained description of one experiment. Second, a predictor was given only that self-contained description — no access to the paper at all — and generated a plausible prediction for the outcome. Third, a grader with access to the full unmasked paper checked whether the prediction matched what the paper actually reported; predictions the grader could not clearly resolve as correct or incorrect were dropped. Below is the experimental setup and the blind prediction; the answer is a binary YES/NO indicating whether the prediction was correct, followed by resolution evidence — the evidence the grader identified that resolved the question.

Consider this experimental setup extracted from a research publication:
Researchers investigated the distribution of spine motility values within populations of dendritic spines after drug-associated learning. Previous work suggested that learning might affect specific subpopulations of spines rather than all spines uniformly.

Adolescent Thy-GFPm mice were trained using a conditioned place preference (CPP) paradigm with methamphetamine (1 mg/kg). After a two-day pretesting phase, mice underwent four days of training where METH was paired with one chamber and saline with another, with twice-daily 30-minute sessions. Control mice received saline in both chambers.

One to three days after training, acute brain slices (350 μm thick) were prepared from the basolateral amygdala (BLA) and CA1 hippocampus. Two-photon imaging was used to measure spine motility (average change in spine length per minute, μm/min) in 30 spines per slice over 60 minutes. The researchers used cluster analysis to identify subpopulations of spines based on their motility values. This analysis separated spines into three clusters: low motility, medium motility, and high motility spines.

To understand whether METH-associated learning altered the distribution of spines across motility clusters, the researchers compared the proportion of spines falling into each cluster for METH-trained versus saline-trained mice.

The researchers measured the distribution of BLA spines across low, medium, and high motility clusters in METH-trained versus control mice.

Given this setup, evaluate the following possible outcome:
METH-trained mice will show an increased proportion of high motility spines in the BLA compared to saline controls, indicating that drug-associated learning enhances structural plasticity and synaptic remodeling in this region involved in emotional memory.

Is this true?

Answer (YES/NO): YES